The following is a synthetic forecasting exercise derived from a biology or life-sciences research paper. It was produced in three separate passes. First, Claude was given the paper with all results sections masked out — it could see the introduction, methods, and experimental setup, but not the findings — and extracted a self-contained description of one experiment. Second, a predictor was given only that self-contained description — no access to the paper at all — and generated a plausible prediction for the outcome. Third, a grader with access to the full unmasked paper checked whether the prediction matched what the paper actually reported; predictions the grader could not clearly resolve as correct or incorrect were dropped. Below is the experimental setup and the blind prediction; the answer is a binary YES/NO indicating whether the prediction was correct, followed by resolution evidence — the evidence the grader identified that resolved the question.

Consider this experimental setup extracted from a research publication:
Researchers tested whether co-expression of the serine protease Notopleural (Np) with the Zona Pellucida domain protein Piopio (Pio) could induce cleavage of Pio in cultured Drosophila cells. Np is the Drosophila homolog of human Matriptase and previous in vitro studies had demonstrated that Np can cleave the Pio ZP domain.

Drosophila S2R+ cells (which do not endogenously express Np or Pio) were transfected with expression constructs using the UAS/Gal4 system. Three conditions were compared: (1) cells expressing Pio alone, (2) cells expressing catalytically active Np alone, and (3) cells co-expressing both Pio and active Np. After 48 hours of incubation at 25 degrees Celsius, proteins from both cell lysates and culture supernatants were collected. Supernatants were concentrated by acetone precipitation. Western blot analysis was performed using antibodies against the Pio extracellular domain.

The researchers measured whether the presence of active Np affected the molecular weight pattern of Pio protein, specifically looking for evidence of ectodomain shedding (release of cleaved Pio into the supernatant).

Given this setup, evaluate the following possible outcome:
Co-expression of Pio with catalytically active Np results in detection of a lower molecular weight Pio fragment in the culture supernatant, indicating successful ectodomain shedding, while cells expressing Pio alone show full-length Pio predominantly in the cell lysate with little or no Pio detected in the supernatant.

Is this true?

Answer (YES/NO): YES